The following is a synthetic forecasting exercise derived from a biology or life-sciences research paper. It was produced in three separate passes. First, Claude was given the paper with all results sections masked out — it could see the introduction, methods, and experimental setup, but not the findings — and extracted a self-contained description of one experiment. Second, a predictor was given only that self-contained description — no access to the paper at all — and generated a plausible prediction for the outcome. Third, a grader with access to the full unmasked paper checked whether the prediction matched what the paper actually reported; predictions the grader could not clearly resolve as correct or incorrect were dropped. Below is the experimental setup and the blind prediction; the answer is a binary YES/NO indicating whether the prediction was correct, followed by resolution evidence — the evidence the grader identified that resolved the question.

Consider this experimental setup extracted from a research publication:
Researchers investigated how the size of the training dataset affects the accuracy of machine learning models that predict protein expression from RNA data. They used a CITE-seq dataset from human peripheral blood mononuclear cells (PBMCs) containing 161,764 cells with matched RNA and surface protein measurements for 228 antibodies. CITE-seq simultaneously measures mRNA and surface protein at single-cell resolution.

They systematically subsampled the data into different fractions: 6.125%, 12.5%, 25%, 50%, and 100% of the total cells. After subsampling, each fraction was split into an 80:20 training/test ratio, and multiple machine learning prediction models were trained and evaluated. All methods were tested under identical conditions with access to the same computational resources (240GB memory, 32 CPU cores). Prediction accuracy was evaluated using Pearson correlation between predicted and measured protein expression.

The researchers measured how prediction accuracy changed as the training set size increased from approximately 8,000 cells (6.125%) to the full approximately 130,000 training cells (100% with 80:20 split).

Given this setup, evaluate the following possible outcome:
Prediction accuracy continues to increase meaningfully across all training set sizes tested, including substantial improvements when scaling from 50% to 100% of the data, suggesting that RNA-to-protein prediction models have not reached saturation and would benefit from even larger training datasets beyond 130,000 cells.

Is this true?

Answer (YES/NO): NO